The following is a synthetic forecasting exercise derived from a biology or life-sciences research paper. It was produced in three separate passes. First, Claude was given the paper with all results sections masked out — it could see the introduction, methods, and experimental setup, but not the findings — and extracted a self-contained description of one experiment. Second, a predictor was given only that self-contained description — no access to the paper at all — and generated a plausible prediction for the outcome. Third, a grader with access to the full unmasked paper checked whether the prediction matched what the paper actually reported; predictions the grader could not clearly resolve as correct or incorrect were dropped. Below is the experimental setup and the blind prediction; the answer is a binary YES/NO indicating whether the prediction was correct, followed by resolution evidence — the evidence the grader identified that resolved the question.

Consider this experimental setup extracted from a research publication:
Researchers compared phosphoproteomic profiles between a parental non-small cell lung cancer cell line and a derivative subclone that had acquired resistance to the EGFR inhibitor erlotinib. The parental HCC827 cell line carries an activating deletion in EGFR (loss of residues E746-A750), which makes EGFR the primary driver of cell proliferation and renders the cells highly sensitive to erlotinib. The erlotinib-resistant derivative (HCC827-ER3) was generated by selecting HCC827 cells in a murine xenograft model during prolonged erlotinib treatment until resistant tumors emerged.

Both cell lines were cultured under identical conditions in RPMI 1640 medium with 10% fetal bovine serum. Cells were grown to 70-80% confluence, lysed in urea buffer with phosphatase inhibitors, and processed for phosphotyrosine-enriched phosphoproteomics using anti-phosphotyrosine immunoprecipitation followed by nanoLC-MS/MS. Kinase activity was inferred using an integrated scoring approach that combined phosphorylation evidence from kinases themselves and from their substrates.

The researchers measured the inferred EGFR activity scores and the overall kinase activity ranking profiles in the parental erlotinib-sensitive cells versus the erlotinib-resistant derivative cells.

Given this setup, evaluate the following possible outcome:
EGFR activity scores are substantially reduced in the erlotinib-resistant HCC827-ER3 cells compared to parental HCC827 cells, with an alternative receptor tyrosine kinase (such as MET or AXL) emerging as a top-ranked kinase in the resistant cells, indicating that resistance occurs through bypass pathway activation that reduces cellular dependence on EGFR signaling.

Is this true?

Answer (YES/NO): NO